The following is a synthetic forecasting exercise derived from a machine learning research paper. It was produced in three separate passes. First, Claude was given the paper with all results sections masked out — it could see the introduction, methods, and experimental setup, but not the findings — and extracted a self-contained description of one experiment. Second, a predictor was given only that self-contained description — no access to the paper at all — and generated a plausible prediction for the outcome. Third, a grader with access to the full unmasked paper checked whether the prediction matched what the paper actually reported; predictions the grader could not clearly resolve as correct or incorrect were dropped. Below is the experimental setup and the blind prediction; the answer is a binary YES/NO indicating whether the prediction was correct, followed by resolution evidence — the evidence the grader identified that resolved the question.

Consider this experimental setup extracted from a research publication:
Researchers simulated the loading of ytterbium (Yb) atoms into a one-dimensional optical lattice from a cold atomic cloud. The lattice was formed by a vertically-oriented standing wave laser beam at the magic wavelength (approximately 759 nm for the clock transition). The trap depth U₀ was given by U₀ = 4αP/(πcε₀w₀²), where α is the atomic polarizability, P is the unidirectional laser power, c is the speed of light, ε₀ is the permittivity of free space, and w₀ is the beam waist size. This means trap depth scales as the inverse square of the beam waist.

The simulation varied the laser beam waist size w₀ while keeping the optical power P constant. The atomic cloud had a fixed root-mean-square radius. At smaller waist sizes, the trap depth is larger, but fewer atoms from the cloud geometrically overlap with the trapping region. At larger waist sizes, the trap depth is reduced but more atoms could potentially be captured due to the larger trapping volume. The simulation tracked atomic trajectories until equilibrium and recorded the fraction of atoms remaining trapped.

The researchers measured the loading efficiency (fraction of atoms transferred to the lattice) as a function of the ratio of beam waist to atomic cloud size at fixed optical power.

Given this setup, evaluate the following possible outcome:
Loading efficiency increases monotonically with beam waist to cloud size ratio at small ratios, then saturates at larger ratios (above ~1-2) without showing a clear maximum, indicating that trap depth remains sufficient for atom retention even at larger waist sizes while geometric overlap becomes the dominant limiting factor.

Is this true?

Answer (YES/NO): NO